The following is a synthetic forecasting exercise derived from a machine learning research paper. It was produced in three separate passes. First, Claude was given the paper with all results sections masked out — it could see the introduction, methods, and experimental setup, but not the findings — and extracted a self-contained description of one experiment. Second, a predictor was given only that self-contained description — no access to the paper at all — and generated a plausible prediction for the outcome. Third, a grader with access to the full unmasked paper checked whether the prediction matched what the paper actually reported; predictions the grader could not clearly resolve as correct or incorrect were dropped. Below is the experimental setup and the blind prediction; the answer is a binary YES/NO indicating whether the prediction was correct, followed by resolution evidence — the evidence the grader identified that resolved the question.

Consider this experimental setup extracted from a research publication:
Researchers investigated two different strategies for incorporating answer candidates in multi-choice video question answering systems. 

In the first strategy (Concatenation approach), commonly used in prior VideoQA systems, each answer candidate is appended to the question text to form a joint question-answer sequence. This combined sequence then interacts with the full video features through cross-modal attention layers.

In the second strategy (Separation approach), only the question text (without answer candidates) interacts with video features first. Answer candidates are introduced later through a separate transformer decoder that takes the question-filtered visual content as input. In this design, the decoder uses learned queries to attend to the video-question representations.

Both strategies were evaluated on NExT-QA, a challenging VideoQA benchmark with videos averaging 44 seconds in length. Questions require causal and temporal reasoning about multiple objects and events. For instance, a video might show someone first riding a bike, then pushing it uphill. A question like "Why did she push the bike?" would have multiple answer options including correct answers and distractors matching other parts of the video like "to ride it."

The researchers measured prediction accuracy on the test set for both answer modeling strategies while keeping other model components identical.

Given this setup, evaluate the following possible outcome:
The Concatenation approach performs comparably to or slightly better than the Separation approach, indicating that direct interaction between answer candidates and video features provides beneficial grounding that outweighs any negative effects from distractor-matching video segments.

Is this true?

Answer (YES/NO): NO